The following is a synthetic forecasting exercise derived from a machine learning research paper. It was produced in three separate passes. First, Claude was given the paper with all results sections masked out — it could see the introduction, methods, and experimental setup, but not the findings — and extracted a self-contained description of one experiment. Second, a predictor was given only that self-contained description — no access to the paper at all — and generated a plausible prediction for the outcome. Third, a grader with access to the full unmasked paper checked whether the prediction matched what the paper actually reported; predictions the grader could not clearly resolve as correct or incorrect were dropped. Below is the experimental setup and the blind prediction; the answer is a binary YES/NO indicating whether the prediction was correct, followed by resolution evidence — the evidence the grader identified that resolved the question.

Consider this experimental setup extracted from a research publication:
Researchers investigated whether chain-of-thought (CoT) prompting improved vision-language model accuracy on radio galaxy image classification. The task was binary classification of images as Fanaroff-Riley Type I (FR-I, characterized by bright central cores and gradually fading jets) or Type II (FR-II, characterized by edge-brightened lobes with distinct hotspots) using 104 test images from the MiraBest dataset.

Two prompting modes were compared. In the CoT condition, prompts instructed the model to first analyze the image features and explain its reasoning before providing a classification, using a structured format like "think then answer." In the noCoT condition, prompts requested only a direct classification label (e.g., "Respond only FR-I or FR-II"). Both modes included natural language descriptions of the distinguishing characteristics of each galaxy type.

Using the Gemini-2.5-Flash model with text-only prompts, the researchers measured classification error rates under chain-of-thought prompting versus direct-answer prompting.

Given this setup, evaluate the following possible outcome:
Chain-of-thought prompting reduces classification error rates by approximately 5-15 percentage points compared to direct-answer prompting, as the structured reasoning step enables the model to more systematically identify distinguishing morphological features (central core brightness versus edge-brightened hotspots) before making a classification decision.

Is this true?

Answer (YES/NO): NO